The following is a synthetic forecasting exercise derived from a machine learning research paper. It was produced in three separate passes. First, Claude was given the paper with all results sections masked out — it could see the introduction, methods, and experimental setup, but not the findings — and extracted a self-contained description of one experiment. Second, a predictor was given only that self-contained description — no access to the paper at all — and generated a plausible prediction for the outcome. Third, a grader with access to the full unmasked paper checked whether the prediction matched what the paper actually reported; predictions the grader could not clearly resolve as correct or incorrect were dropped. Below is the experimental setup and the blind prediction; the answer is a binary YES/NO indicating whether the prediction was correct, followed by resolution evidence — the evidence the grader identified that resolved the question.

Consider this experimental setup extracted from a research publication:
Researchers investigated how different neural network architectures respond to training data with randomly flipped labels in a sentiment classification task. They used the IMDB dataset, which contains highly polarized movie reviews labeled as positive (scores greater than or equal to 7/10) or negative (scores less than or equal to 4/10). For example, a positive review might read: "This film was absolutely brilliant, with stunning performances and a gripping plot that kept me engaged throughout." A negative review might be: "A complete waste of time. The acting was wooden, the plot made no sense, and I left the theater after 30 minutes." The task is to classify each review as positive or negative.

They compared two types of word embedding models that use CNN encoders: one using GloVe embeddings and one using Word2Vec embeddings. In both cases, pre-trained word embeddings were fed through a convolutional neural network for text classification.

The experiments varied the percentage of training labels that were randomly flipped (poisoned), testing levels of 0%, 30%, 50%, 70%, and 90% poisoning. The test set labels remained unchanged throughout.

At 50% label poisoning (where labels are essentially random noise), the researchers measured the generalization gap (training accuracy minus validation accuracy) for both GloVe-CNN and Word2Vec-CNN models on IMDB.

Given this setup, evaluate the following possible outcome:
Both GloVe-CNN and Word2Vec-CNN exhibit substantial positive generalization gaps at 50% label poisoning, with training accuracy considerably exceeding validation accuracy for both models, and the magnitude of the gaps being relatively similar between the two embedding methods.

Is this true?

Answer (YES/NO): YES